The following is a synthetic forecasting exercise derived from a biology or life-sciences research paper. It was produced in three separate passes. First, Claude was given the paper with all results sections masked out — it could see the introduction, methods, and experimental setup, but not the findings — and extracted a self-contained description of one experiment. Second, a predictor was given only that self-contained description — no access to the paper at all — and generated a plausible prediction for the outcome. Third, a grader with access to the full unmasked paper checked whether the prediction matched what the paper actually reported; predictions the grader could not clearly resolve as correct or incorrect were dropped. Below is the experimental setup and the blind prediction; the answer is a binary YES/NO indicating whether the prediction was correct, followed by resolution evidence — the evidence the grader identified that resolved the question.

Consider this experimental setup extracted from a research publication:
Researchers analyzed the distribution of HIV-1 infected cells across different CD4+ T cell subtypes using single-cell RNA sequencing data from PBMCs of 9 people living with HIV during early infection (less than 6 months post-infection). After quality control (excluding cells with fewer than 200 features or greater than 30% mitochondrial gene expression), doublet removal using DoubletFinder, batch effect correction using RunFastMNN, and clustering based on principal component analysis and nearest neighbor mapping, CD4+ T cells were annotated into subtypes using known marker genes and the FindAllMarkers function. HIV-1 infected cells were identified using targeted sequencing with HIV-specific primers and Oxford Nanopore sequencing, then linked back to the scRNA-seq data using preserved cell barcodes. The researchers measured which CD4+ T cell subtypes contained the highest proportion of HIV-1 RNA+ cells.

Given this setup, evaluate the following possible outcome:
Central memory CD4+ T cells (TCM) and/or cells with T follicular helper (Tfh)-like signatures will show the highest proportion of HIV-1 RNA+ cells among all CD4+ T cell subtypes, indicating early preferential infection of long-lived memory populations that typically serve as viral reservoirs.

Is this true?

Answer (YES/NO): NO